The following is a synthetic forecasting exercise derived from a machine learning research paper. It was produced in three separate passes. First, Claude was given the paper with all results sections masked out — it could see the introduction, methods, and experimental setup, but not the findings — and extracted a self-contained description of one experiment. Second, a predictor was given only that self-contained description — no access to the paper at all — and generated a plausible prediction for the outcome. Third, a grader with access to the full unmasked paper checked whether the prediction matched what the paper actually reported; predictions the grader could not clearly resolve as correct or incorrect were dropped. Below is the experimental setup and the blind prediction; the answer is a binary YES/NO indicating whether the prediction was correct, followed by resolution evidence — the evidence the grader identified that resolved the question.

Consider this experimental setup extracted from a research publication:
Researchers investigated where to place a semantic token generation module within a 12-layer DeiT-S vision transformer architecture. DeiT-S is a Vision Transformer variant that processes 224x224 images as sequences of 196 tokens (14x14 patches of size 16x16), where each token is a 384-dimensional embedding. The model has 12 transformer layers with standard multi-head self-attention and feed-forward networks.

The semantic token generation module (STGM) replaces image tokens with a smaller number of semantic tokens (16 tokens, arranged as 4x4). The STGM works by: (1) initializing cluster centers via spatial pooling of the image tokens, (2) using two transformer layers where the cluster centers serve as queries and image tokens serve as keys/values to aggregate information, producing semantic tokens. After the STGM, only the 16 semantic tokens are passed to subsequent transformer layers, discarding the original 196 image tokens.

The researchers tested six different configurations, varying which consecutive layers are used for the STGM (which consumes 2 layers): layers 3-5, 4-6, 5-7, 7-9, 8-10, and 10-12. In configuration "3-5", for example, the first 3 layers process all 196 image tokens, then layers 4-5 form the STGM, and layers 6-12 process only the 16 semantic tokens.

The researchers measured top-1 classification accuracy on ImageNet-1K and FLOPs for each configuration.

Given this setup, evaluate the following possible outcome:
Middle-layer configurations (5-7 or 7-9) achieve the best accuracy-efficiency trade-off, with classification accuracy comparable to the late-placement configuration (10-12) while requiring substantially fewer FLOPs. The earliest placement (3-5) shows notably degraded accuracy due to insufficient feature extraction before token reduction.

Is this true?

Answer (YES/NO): NO